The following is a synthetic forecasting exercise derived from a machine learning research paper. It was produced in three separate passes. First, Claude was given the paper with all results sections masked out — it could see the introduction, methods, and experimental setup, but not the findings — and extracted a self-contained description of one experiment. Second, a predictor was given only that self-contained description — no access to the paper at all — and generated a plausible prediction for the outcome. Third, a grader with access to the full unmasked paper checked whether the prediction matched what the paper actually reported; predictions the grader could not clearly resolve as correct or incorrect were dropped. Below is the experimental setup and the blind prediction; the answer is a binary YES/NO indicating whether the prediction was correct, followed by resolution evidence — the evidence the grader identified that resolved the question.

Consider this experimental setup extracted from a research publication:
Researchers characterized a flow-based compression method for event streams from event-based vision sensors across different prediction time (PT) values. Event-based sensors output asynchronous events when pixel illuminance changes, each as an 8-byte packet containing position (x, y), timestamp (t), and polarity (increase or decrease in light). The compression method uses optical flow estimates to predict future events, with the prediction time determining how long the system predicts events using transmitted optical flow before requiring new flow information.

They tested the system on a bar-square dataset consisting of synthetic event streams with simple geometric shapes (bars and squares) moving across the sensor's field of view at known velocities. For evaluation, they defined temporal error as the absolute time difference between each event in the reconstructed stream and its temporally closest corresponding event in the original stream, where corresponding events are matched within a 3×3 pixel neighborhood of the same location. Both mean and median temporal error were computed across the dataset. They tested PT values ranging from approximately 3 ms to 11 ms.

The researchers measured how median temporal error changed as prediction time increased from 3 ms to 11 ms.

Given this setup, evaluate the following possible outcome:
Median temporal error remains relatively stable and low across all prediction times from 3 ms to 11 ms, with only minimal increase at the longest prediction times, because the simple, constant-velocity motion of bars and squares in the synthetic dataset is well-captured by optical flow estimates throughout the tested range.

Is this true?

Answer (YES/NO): NO